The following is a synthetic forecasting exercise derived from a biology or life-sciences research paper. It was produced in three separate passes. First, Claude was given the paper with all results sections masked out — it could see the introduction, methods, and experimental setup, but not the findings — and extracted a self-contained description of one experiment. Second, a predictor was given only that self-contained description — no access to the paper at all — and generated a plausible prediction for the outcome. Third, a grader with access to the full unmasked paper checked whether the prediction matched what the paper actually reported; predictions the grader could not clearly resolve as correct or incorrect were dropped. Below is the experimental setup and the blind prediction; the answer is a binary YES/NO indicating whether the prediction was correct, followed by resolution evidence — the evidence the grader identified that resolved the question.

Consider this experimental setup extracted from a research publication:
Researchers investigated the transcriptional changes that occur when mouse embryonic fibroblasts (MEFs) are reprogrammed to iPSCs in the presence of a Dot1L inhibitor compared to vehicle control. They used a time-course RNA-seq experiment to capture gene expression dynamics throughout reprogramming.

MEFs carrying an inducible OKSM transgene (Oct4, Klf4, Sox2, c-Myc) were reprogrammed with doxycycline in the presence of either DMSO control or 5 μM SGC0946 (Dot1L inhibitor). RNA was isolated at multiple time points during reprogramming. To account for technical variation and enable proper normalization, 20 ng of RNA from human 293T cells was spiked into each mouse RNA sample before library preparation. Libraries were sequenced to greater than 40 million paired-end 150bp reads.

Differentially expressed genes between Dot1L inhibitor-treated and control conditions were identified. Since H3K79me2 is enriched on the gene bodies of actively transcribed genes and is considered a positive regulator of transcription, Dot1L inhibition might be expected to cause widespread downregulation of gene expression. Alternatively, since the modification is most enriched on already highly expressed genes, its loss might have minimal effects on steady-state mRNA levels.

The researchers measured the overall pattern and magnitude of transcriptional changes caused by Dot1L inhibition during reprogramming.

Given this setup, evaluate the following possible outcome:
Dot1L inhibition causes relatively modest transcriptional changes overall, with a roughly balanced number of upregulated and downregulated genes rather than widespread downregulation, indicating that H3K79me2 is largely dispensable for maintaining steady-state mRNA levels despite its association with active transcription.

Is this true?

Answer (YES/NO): NO